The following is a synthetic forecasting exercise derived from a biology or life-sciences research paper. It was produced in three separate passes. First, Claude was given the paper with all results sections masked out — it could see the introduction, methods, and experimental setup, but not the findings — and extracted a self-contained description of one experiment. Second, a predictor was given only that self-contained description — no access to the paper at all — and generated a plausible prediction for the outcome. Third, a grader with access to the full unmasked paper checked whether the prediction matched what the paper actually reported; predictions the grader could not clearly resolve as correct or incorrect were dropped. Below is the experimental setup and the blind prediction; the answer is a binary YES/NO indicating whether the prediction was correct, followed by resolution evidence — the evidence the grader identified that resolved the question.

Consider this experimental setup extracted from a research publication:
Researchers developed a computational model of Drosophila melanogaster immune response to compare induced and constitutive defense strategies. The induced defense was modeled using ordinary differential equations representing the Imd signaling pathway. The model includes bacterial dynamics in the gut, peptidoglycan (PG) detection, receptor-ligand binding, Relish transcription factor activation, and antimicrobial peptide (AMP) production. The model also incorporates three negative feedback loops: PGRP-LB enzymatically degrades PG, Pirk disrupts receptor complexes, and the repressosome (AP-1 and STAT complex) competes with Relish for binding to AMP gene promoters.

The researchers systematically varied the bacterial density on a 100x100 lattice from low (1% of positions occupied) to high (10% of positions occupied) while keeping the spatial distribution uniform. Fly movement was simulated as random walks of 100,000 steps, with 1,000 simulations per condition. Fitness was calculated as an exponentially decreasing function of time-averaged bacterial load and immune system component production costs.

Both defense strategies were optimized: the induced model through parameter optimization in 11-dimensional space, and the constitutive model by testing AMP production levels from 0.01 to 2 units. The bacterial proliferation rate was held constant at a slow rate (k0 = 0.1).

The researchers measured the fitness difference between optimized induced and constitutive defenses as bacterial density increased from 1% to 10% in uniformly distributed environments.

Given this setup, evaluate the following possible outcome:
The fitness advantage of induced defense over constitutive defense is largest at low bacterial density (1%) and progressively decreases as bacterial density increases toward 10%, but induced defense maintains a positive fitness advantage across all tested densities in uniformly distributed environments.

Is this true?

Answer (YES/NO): NO